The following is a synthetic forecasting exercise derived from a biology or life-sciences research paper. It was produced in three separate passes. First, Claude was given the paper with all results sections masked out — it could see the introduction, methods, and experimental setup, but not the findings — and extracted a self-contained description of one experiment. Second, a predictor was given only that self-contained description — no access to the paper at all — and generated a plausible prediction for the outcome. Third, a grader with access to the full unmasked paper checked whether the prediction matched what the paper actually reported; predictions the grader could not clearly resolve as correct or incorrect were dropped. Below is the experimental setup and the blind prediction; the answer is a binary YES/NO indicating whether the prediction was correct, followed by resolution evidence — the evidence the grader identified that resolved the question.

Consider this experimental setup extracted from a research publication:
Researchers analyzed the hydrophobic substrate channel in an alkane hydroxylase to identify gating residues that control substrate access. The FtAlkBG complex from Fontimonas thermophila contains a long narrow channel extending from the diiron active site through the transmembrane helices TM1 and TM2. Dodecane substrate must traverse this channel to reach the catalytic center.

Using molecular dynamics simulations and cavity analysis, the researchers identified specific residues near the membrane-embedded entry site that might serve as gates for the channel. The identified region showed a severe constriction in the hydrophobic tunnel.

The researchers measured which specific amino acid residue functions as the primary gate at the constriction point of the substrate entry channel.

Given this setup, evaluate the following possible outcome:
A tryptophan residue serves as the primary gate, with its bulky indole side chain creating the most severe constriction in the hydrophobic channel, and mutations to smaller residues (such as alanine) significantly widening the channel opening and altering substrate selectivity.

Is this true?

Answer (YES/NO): NO